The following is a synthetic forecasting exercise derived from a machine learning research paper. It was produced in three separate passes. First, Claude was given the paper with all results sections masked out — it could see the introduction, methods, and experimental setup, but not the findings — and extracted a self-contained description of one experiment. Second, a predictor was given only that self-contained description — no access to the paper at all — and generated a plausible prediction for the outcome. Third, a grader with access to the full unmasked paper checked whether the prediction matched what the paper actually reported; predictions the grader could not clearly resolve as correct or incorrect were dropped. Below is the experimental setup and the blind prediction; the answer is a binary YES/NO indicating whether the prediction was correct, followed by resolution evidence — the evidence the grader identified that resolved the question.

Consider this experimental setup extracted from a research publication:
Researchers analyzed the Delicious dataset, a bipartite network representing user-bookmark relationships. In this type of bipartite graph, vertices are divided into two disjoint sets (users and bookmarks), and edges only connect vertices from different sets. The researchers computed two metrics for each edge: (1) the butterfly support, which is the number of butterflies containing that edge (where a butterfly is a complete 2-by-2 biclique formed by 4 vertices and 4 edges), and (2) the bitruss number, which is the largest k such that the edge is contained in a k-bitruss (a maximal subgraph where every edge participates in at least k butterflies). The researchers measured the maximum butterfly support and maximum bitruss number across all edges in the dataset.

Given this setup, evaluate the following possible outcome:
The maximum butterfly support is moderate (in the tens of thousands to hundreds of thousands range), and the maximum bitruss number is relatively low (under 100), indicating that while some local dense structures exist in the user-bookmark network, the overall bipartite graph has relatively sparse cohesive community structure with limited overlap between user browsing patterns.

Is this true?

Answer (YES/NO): NO